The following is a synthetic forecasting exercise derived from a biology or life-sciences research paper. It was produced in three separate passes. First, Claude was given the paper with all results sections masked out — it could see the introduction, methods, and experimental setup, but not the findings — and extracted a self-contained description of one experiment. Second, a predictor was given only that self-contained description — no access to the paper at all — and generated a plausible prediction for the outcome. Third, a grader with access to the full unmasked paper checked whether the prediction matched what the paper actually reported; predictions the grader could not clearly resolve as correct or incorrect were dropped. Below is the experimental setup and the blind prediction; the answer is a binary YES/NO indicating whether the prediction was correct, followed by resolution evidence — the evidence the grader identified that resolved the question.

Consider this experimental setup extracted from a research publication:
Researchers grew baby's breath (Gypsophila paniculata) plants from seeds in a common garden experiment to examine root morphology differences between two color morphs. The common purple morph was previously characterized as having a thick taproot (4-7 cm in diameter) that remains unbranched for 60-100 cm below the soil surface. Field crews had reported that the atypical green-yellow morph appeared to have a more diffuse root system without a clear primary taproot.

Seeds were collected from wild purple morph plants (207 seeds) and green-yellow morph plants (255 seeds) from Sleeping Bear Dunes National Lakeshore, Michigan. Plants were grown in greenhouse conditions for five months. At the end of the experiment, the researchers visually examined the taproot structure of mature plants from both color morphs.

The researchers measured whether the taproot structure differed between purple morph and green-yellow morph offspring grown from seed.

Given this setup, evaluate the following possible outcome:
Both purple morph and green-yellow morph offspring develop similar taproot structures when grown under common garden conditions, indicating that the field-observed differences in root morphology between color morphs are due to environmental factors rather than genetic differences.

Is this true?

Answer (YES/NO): NO